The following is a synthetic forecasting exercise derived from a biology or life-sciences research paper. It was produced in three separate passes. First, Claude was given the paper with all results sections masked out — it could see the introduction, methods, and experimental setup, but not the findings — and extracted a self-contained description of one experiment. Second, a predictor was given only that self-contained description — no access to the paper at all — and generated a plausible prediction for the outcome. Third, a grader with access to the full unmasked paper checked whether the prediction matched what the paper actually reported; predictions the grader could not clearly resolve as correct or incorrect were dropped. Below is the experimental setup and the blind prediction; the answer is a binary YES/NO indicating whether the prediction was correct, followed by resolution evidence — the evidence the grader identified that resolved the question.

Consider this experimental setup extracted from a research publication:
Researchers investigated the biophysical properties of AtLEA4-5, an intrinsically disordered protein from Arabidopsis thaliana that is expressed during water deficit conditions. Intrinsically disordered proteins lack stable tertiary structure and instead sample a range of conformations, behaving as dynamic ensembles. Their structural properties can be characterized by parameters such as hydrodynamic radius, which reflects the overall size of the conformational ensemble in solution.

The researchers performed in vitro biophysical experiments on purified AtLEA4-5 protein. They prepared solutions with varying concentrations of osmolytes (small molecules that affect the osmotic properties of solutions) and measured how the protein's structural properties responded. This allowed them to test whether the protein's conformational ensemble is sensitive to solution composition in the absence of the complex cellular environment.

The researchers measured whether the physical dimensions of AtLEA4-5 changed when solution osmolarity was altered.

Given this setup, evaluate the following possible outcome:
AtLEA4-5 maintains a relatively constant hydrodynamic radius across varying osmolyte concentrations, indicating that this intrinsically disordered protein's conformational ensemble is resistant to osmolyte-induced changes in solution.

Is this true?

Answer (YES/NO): NO